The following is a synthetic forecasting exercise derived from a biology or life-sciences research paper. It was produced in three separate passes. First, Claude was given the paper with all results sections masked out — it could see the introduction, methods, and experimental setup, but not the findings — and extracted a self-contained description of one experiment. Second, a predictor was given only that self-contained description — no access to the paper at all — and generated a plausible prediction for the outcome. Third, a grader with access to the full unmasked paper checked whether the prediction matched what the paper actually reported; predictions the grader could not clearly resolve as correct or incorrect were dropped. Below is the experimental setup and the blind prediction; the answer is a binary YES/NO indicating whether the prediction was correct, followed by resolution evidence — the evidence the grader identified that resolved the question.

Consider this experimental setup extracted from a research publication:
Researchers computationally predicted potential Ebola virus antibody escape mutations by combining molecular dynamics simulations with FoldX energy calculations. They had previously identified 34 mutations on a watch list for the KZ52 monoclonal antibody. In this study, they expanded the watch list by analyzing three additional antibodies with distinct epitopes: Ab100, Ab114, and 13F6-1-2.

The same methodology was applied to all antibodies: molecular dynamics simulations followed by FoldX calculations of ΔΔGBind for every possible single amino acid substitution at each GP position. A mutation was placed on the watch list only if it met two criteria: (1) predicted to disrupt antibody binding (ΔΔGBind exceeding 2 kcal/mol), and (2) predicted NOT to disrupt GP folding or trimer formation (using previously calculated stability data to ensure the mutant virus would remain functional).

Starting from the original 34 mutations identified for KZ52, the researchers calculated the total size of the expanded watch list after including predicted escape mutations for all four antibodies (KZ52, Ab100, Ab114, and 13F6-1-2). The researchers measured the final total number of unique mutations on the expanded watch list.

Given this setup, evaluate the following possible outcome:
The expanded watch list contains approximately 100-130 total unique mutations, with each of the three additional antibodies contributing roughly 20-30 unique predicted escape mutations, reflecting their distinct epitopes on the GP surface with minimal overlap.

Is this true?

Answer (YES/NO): NO